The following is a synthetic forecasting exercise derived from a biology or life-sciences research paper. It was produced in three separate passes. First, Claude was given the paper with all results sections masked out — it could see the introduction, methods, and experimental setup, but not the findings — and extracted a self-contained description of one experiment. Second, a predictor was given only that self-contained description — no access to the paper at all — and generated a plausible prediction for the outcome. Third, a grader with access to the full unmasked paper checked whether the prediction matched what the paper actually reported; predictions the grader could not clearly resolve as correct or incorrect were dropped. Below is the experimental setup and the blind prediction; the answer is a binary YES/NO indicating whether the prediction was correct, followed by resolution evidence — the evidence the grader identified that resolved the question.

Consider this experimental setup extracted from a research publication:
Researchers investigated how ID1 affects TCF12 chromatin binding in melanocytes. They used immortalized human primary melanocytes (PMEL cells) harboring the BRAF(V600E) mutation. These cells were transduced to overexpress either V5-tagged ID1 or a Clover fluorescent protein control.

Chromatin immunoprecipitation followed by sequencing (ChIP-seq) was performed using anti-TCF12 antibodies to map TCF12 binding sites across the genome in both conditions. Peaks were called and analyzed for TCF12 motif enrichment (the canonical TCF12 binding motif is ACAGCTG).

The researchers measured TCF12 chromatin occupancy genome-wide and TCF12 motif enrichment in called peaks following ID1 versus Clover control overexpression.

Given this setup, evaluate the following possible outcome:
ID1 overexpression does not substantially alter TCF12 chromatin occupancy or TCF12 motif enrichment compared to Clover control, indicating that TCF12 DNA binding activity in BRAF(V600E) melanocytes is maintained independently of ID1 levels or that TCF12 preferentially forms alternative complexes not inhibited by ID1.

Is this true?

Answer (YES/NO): NO